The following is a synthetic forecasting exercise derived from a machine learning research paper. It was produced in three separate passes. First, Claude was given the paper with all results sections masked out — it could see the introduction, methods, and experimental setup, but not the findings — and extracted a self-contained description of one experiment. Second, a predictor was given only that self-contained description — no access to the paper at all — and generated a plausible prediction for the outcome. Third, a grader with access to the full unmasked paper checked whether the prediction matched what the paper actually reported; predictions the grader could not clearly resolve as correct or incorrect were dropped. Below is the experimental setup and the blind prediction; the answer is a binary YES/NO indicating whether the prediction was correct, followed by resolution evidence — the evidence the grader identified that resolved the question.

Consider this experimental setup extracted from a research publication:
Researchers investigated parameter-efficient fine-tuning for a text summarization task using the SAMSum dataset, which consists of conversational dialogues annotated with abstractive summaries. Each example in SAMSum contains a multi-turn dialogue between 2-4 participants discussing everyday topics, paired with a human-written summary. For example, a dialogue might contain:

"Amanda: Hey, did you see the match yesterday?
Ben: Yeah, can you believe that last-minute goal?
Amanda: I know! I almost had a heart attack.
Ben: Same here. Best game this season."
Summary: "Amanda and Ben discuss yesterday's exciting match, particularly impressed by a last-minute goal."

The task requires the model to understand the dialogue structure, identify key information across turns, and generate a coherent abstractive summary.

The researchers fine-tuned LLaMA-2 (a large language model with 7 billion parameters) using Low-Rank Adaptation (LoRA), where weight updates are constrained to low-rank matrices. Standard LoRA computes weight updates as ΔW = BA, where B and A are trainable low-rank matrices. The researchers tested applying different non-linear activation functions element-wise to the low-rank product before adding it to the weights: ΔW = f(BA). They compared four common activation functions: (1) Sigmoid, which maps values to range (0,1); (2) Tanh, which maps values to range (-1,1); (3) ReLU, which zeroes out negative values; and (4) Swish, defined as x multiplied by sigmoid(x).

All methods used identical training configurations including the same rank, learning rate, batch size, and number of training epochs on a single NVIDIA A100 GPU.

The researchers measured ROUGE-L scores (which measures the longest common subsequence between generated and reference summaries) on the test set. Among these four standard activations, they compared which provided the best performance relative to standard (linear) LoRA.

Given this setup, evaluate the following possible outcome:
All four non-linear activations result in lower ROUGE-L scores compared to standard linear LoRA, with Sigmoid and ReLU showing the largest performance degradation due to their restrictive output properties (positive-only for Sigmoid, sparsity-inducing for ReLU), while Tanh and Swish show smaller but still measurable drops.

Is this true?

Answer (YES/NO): NO